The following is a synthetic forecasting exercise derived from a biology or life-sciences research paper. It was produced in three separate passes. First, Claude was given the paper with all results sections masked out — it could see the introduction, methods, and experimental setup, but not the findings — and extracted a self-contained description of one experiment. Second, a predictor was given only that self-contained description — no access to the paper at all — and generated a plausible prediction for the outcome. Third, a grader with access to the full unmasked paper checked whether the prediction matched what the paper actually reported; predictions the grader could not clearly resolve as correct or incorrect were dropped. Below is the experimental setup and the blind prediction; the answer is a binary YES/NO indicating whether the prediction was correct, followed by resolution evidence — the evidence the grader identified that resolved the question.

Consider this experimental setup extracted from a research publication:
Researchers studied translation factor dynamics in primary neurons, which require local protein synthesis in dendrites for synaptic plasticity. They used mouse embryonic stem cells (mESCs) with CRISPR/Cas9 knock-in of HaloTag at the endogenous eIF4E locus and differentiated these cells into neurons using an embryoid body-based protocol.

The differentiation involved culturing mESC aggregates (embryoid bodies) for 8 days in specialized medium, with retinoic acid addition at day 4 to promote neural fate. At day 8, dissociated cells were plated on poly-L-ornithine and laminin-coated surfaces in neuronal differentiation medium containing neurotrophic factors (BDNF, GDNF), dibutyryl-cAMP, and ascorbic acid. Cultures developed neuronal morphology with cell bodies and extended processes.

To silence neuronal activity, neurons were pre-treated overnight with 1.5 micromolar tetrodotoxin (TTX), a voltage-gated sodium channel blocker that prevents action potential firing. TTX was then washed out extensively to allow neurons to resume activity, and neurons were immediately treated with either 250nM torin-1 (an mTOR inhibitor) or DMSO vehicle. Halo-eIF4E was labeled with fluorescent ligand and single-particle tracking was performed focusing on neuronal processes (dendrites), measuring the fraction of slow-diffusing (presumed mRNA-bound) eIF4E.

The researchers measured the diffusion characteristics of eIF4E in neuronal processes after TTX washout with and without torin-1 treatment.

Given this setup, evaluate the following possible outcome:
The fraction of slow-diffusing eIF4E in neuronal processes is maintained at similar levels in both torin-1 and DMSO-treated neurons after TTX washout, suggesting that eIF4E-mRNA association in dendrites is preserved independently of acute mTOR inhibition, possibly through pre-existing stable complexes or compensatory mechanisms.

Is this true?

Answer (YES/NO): NO